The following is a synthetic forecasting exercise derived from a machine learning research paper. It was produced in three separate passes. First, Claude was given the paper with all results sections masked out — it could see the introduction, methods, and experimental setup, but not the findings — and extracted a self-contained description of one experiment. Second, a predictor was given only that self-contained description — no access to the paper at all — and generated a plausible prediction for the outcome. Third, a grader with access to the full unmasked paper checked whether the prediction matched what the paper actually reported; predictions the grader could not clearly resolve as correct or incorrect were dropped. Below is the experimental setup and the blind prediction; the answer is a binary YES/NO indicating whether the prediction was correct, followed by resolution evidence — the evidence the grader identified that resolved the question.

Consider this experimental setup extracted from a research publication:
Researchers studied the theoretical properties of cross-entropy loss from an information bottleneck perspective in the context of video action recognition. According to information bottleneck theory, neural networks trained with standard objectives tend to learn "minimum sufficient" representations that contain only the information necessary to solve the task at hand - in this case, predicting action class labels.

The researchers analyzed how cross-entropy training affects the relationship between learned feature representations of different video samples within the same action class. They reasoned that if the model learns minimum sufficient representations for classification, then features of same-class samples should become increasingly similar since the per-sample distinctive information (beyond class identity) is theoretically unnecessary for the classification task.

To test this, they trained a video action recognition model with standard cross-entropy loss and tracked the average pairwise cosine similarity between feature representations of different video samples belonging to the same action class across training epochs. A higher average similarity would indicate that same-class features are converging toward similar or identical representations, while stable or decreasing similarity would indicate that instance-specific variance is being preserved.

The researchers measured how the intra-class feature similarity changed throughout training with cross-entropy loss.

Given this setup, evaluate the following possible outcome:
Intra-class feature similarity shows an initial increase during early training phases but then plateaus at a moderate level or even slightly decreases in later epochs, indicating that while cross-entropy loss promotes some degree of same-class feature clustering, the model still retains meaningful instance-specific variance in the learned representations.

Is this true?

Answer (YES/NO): NO